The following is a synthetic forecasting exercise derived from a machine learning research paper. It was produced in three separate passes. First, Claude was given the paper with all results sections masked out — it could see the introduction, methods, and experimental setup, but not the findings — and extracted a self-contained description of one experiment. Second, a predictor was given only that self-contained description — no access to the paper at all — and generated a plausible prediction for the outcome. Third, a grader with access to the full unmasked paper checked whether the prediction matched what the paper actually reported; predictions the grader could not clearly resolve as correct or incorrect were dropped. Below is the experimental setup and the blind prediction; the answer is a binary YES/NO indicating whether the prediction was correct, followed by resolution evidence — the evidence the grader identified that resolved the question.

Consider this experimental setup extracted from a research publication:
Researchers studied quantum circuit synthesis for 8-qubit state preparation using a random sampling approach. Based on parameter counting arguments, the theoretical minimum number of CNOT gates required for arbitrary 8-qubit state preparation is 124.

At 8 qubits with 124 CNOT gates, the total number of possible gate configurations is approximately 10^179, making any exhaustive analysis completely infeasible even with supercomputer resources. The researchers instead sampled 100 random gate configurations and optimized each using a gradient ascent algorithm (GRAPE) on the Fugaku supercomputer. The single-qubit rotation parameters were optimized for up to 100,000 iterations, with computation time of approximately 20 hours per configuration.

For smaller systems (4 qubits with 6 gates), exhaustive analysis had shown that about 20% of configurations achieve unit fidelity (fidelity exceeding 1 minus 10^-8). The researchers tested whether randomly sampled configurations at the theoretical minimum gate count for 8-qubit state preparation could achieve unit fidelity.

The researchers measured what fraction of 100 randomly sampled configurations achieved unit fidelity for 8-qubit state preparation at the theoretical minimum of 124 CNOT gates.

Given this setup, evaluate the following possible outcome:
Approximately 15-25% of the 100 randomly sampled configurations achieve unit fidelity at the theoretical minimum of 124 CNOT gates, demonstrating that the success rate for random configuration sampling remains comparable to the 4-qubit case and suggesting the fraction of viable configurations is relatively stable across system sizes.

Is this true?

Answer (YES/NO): NO